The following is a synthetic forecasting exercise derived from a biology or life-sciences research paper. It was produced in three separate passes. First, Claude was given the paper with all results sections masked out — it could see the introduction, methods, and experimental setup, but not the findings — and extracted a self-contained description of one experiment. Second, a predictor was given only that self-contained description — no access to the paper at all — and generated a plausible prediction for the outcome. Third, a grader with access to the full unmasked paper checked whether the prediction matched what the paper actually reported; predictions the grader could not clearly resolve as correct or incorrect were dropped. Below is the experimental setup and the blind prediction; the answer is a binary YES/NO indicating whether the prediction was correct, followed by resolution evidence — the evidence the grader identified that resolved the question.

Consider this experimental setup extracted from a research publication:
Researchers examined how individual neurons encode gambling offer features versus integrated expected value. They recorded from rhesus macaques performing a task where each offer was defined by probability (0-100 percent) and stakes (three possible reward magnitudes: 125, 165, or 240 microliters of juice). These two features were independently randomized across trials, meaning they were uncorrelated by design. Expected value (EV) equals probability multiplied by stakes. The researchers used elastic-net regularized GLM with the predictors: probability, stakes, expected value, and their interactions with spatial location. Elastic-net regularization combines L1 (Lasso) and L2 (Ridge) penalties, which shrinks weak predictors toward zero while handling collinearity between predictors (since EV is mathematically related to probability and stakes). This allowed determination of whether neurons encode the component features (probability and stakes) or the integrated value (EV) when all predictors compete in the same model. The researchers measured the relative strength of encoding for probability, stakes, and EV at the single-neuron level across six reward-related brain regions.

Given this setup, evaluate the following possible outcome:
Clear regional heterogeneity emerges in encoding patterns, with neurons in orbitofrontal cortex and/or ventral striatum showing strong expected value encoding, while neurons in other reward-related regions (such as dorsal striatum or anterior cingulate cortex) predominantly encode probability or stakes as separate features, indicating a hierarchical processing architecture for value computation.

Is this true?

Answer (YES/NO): NO